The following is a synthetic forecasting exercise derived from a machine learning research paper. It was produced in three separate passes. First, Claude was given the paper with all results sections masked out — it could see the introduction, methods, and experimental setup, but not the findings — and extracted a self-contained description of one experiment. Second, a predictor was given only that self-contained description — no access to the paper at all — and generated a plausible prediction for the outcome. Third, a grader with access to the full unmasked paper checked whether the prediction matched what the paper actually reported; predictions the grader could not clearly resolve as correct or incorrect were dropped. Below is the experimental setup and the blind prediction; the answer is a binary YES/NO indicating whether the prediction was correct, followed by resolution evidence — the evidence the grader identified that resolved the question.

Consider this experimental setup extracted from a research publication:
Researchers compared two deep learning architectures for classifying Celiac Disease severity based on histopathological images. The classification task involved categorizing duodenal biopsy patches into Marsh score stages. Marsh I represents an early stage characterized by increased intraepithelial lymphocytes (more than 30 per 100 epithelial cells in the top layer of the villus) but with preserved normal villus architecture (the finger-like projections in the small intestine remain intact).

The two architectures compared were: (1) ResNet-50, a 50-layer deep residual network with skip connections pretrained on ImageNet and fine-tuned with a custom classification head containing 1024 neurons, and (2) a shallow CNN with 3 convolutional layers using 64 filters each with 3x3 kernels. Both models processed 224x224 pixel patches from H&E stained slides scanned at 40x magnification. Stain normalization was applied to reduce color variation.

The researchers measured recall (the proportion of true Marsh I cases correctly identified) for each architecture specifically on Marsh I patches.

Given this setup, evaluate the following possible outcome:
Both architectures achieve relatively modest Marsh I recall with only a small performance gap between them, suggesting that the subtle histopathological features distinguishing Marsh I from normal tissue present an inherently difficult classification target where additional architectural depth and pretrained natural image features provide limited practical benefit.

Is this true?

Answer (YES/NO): NO